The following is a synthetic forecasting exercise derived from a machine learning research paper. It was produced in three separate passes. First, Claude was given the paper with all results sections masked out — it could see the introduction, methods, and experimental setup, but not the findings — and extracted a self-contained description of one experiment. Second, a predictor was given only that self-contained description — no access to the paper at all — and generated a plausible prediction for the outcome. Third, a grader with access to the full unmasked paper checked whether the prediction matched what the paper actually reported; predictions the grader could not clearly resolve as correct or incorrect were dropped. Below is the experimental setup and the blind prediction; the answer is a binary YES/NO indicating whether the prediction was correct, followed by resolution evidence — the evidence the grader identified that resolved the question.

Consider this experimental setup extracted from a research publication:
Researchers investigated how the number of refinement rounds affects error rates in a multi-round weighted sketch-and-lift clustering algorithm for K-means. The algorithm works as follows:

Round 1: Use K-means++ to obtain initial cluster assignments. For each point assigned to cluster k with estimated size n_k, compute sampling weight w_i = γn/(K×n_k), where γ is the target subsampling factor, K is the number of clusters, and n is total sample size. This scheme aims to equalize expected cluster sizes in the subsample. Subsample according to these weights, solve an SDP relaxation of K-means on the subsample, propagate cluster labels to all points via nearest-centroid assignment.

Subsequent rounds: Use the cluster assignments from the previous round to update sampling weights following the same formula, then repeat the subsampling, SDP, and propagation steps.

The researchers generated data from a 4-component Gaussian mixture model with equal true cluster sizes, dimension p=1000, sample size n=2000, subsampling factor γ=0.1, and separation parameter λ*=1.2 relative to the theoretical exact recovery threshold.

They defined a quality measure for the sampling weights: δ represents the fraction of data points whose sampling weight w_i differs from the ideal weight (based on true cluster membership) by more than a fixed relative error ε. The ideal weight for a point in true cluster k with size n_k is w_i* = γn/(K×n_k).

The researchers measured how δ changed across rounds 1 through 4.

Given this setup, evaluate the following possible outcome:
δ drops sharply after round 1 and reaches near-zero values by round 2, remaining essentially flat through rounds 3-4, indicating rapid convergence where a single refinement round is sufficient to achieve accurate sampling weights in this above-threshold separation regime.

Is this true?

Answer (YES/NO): NO